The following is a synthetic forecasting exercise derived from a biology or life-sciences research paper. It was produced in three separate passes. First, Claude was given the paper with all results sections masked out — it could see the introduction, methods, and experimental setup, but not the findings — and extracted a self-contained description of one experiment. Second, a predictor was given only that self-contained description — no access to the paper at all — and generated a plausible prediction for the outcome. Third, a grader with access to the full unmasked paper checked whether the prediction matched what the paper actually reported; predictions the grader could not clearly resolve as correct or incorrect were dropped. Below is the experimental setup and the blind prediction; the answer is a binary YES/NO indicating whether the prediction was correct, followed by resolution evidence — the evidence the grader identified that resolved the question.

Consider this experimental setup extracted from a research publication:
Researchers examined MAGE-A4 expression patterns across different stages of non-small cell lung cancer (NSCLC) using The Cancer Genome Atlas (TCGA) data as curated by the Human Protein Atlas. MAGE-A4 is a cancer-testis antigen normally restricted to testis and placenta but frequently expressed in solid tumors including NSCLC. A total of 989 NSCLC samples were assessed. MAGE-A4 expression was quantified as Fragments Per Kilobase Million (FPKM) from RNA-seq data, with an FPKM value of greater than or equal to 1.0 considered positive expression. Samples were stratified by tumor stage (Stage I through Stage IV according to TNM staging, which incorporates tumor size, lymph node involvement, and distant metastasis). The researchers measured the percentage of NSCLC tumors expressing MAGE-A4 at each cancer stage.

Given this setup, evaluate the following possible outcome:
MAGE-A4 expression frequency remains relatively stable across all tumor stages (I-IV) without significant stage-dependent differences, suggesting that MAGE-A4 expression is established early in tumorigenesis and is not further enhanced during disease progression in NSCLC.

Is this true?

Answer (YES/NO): NO